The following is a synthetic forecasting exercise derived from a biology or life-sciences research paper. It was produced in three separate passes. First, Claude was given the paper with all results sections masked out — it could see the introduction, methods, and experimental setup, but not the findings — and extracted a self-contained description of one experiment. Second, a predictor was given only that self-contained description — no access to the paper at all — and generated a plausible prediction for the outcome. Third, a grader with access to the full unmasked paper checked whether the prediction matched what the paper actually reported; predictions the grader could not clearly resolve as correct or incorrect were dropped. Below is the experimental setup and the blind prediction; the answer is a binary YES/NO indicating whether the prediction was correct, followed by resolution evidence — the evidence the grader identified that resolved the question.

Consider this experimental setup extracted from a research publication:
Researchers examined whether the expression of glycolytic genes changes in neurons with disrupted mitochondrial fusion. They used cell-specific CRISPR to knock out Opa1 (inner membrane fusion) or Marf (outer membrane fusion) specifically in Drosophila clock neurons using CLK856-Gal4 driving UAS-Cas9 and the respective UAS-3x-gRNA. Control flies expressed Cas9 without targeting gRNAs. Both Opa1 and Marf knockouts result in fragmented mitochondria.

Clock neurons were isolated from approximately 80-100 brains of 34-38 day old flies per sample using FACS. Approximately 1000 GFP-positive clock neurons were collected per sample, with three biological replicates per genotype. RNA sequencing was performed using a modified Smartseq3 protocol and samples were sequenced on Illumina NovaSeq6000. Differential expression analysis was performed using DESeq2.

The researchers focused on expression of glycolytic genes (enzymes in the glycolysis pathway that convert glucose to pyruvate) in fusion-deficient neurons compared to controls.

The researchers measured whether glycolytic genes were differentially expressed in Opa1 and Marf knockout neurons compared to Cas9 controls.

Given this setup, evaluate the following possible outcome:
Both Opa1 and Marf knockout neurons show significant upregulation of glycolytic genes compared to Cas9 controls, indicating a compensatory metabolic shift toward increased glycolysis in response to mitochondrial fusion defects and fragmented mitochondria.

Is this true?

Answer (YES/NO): NO